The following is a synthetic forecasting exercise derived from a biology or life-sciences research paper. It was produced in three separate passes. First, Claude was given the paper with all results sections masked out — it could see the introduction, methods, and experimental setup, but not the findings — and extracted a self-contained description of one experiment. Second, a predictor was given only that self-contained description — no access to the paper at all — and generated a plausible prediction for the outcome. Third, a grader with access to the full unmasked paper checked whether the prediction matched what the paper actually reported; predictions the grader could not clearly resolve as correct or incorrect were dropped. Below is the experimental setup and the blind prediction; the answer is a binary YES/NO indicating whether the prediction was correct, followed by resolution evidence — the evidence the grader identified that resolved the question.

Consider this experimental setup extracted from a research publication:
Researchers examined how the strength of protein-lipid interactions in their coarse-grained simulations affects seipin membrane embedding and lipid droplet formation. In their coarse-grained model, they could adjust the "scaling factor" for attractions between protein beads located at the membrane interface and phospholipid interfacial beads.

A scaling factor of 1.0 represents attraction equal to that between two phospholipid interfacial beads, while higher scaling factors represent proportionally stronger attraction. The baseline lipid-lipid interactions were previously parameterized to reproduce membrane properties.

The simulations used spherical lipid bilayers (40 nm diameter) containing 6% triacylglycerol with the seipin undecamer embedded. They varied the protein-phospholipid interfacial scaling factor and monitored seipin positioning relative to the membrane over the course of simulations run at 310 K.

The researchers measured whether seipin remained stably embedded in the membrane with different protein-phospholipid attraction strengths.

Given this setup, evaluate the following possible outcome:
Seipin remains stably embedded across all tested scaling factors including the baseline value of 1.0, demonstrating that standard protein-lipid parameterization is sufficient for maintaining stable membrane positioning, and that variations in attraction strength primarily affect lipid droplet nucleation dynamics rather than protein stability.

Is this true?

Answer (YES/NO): NO